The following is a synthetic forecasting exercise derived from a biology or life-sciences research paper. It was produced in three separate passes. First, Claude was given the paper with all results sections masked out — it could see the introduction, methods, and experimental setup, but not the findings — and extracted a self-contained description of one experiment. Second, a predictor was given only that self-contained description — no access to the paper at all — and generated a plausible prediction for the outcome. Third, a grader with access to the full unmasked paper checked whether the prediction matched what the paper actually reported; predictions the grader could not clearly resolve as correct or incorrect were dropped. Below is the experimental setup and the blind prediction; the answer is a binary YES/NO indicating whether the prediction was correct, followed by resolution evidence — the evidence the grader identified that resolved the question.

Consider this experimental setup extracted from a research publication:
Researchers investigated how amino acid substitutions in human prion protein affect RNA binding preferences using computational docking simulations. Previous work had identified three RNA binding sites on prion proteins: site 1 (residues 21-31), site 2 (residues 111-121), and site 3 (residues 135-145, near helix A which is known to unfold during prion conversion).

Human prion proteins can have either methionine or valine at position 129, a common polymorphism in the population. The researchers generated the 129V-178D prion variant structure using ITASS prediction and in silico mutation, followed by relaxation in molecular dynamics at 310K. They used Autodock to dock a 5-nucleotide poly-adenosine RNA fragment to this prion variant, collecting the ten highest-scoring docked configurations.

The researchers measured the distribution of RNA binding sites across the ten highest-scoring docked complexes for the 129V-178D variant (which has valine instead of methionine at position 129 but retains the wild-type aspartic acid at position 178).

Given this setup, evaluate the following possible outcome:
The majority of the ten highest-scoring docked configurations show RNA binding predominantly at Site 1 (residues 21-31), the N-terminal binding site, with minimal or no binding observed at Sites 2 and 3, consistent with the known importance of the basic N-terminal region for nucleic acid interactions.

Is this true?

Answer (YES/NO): NO